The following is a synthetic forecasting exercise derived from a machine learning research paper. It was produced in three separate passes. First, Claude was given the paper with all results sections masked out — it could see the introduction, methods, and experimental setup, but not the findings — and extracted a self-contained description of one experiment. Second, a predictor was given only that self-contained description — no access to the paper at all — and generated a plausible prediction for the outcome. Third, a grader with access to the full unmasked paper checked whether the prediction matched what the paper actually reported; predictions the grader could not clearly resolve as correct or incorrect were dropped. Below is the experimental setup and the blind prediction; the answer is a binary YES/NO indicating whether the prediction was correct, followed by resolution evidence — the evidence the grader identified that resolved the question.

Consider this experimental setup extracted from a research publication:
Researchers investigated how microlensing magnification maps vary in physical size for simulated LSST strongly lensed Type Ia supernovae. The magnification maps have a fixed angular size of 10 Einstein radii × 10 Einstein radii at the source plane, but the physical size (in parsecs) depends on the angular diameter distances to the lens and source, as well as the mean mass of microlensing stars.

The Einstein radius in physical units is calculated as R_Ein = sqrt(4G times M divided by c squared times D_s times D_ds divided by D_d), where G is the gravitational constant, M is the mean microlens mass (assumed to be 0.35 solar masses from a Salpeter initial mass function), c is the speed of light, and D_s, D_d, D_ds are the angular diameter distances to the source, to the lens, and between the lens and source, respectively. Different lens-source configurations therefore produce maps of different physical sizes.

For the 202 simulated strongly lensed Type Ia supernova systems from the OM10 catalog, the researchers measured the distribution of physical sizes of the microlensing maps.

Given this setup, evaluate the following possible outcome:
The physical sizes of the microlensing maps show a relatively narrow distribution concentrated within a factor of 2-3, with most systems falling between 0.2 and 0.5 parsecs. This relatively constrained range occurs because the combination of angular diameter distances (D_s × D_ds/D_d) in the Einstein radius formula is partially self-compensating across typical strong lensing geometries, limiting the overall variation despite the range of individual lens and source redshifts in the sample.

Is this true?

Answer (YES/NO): NO